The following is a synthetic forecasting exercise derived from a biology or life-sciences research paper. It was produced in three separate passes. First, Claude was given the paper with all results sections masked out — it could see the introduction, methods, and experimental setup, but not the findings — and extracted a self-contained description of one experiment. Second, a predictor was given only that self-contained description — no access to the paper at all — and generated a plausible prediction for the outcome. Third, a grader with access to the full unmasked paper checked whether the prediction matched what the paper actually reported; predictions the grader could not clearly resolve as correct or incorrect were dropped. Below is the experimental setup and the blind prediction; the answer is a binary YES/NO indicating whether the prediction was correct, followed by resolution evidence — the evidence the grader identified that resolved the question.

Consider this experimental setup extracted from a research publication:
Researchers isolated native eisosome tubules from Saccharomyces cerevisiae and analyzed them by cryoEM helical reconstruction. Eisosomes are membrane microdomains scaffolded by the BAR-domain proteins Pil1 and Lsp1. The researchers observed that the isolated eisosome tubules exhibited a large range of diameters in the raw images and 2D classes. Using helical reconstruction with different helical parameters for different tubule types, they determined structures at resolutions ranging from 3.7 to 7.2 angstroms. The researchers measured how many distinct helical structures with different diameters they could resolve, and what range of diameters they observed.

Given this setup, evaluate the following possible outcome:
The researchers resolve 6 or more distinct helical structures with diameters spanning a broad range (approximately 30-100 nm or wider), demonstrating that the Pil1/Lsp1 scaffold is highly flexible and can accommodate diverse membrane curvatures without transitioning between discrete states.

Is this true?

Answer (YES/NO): NO